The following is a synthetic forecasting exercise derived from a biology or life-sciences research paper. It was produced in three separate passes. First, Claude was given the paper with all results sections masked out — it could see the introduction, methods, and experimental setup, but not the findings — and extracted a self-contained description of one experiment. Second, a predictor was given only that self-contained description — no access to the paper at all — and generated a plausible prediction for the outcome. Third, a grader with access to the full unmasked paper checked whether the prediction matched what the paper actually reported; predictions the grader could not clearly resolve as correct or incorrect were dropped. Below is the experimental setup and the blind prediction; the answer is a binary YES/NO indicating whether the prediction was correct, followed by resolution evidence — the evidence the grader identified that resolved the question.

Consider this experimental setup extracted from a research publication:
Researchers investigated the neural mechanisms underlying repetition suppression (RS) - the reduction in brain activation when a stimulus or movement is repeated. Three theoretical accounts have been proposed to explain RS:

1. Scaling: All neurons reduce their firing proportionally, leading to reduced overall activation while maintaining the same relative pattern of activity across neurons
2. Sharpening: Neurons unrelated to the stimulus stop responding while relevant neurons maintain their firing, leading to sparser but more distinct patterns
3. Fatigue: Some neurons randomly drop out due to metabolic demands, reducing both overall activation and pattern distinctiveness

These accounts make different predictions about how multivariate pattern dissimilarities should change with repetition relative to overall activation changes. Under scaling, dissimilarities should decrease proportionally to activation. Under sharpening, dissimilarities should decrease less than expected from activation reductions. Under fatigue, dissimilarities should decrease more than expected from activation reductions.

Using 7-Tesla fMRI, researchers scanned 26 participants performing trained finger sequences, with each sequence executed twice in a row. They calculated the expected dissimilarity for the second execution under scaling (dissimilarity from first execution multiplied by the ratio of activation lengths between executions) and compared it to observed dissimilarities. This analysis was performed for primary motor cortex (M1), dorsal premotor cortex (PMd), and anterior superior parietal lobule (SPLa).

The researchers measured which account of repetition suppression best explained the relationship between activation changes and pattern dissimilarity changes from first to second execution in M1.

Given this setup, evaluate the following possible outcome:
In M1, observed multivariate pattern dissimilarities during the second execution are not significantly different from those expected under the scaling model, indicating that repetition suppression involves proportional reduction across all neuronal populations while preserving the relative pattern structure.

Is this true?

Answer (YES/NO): NO